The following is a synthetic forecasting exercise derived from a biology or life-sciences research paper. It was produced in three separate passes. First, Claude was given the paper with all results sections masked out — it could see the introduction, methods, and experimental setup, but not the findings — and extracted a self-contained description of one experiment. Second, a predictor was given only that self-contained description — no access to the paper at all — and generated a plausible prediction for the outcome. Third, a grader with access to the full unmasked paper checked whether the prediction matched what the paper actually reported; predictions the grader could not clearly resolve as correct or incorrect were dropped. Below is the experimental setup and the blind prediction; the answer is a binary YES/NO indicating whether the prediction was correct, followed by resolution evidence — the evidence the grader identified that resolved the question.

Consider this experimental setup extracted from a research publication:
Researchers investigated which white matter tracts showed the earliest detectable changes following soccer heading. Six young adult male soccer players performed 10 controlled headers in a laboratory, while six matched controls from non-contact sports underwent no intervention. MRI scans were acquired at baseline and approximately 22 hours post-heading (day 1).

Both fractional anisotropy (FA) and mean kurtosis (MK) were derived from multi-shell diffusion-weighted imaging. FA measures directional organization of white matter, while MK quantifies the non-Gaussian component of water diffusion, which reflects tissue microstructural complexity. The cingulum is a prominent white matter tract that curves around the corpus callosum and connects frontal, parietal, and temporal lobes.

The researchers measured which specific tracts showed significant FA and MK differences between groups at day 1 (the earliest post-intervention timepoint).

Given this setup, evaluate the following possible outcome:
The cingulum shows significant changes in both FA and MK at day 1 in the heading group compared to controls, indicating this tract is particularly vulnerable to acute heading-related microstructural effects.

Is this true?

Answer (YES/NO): YES